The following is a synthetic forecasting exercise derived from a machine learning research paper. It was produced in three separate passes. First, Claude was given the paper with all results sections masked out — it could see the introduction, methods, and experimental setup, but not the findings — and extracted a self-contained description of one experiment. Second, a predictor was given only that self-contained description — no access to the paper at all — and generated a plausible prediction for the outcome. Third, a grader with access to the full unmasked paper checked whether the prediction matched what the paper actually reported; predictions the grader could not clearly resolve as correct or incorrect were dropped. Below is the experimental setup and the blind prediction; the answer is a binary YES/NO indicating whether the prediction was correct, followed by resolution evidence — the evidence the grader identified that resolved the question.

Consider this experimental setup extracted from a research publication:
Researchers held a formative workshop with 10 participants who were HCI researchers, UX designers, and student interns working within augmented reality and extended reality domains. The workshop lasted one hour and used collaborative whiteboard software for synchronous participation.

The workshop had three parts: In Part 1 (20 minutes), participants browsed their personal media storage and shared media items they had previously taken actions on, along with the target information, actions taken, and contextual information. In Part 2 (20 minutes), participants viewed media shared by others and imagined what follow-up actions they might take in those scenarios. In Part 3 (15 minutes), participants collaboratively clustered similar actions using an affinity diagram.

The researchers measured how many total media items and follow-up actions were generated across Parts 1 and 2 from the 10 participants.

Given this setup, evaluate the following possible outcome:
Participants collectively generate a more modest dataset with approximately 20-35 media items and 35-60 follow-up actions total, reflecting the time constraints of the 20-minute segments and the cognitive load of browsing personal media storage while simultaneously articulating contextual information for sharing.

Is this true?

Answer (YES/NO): NO